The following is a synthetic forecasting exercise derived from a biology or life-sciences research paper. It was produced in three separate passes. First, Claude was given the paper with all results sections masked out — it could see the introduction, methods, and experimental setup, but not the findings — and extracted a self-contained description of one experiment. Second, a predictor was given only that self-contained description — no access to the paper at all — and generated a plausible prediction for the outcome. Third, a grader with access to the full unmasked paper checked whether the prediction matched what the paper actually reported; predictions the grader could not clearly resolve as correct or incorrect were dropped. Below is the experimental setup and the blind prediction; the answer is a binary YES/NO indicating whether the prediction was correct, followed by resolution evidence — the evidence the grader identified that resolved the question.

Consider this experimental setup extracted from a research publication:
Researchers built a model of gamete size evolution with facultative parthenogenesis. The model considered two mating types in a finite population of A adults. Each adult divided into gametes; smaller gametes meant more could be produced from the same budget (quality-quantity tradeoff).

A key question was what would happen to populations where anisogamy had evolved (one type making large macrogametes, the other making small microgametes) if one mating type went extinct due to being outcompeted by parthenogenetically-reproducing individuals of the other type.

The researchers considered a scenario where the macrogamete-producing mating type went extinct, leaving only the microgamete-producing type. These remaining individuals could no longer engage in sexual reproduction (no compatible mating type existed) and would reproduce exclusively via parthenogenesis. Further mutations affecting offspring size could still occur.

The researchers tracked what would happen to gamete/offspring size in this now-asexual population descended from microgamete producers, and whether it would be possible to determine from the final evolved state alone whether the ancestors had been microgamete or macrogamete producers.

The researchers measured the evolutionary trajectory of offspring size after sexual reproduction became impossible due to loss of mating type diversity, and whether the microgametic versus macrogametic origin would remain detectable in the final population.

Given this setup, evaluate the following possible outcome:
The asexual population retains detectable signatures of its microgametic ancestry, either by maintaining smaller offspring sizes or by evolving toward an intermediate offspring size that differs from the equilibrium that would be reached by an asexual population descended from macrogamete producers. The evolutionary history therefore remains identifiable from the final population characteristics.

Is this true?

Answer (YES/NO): NO